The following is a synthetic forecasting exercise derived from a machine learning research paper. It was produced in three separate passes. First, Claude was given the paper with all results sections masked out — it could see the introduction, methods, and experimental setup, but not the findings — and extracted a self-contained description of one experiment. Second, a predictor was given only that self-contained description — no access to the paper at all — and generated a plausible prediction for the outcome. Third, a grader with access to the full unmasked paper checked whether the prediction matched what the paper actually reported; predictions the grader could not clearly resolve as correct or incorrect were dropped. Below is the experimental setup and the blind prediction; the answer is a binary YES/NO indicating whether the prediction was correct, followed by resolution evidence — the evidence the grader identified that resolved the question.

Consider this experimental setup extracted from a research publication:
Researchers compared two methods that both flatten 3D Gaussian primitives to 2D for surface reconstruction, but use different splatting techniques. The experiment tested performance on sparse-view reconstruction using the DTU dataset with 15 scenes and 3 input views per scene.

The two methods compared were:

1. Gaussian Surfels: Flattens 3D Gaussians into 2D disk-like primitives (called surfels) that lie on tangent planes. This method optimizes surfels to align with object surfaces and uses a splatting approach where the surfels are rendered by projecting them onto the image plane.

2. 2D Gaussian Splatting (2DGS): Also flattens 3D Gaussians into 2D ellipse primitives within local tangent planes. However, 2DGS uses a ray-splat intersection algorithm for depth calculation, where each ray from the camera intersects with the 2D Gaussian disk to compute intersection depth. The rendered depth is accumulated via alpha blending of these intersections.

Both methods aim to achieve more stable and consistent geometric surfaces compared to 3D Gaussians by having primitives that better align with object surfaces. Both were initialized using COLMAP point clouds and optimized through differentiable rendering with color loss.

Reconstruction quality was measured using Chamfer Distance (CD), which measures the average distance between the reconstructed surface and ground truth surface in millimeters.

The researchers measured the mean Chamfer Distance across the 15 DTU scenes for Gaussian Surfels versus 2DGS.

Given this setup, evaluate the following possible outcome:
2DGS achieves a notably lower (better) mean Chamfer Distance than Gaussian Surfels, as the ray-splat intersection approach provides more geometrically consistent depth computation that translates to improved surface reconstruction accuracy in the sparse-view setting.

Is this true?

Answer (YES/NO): YES